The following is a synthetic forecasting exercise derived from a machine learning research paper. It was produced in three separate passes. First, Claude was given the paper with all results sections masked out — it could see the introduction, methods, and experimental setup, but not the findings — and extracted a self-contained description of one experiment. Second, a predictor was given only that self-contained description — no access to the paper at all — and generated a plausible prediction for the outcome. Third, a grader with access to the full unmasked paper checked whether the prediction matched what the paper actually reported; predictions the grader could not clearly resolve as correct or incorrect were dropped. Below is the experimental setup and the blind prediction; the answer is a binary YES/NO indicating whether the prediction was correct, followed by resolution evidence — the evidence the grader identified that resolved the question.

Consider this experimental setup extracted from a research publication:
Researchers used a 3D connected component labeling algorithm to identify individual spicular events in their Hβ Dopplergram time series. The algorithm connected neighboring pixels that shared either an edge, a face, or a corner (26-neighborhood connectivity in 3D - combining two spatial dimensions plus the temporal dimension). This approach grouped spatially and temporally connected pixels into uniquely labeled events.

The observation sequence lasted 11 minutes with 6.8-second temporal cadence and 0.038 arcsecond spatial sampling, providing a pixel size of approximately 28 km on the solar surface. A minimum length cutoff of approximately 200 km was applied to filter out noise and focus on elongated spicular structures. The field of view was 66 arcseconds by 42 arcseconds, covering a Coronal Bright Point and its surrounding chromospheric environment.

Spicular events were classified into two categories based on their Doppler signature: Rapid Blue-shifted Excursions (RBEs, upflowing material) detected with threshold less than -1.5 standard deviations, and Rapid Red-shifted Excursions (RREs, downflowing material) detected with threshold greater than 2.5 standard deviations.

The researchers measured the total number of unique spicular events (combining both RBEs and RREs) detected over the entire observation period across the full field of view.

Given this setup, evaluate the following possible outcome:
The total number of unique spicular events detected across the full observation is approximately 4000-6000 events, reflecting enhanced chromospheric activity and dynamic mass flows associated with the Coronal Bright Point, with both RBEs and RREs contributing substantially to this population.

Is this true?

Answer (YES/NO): NO